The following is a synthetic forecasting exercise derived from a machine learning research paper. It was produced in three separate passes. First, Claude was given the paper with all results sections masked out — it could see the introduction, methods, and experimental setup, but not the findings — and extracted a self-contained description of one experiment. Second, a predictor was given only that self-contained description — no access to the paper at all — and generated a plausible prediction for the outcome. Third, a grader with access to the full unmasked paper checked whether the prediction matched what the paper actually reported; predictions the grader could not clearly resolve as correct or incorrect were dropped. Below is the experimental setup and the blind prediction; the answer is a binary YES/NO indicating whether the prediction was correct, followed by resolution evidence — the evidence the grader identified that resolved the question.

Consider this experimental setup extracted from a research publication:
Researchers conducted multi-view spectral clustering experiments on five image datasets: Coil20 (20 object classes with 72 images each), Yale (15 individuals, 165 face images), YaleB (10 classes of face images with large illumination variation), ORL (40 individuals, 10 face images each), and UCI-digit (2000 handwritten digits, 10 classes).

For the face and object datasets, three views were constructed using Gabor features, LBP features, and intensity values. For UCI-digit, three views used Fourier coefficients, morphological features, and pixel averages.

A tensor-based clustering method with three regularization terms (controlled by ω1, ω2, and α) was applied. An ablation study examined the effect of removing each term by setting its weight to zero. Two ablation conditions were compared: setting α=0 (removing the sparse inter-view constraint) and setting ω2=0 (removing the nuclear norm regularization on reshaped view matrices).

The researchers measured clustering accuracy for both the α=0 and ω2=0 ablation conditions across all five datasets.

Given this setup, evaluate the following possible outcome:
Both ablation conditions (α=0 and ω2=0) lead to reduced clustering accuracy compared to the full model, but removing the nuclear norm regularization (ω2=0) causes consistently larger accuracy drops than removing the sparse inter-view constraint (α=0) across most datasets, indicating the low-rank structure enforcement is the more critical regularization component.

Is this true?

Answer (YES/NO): NO